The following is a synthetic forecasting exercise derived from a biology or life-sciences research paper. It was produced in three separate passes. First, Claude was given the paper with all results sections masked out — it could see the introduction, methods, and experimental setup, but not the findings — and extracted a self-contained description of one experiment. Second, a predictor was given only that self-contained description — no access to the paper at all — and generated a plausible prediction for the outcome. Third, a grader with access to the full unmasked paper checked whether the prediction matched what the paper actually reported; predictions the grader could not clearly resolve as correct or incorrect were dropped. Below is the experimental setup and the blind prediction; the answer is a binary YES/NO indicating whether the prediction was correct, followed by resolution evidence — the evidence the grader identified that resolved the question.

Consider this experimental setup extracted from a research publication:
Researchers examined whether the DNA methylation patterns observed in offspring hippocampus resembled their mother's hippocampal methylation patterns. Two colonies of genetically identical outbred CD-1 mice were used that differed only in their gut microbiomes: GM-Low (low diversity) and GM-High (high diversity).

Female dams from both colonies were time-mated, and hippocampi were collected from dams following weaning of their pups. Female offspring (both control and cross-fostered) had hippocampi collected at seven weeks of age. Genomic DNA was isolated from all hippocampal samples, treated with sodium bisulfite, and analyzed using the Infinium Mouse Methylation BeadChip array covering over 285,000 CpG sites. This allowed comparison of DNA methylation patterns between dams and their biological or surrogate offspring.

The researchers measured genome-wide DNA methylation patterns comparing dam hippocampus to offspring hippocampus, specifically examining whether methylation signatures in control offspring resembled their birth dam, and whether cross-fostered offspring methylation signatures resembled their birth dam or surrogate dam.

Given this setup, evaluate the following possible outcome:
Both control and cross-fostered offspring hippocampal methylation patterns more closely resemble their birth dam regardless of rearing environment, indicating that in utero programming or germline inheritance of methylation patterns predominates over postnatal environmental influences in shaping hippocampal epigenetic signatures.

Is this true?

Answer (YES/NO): YES